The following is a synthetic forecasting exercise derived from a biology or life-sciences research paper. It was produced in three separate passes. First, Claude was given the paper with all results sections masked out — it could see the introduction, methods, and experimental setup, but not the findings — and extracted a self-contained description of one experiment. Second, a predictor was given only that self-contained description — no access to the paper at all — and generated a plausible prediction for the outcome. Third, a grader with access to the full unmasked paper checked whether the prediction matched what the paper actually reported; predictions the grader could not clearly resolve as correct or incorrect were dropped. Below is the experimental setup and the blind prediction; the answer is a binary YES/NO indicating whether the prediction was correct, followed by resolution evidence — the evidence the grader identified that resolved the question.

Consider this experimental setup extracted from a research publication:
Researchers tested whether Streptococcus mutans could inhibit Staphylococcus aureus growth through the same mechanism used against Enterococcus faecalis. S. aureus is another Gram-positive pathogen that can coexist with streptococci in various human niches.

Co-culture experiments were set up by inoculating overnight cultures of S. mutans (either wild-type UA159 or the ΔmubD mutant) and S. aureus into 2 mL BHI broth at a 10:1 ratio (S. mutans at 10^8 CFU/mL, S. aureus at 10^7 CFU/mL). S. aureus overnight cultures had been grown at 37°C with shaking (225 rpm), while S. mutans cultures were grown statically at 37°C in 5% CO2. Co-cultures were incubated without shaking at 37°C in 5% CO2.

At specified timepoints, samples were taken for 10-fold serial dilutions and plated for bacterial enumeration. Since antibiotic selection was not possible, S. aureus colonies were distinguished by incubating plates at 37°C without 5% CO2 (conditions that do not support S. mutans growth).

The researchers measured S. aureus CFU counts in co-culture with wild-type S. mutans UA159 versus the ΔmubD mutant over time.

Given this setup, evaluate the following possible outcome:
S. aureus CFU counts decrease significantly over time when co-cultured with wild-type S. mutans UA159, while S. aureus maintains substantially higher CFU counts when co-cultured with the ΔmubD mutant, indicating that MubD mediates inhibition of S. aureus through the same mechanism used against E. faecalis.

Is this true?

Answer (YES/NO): YES